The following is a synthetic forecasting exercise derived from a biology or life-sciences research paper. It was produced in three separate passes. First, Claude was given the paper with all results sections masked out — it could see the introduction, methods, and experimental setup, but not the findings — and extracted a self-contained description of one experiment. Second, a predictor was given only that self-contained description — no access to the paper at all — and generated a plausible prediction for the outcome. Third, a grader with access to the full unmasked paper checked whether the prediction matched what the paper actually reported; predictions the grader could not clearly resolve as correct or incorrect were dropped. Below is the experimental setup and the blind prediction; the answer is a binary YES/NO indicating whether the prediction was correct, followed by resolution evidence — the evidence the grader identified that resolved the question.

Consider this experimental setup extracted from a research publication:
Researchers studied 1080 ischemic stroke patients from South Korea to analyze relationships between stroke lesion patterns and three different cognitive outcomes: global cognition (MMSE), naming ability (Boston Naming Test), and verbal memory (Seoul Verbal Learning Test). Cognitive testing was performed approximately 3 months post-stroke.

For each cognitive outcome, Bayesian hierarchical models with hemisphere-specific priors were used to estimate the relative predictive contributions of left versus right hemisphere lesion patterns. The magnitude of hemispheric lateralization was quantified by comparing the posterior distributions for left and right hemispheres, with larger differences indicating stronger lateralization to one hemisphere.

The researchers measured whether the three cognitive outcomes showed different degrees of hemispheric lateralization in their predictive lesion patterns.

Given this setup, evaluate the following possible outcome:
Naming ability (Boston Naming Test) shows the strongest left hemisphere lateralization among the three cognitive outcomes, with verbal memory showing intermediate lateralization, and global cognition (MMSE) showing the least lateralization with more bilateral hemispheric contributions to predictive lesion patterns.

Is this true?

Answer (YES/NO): NO